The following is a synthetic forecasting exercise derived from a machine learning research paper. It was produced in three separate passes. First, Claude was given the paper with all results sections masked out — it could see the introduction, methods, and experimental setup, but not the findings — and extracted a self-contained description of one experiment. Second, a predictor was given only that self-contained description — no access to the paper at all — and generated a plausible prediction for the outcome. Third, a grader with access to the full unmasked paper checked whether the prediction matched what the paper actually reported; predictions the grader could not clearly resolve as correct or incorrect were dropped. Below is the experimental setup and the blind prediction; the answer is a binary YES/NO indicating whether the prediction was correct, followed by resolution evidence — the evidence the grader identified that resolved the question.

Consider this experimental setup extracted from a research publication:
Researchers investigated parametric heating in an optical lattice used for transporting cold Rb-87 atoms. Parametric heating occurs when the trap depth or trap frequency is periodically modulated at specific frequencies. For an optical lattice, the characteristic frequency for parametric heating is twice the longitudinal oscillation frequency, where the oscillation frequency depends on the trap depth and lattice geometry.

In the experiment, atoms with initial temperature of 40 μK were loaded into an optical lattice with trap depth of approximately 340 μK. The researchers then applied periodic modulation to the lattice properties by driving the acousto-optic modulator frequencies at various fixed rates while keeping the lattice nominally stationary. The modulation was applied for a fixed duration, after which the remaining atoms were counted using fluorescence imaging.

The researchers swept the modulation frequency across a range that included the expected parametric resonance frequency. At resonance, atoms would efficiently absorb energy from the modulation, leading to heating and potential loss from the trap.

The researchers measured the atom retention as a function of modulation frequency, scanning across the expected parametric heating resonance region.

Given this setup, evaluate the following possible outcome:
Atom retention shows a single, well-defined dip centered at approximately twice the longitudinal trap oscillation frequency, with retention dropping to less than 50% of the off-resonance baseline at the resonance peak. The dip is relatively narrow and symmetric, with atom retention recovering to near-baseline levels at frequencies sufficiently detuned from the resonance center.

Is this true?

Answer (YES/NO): NO